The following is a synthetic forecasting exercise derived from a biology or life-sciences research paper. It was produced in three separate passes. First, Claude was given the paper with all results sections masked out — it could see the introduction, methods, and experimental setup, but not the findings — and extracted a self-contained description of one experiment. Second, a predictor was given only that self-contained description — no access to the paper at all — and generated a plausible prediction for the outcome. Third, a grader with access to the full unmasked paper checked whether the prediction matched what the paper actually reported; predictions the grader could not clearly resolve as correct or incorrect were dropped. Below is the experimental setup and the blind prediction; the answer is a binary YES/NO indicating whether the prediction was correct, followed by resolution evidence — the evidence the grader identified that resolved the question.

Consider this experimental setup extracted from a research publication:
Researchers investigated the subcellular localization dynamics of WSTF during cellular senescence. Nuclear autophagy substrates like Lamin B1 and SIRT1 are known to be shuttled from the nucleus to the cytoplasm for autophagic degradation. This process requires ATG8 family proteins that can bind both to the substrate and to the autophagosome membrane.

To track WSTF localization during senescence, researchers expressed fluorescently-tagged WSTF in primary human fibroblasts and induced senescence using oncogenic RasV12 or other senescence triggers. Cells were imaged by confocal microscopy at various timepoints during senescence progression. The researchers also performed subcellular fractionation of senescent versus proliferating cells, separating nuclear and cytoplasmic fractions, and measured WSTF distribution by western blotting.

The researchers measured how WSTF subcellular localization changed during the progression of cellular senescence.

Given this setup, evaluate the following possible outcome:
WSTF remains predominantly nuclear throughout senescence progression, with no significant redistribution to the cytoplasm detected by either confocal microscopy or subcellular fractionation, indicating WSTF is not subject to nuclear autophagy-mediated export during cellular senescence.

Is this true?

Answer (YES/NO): NO